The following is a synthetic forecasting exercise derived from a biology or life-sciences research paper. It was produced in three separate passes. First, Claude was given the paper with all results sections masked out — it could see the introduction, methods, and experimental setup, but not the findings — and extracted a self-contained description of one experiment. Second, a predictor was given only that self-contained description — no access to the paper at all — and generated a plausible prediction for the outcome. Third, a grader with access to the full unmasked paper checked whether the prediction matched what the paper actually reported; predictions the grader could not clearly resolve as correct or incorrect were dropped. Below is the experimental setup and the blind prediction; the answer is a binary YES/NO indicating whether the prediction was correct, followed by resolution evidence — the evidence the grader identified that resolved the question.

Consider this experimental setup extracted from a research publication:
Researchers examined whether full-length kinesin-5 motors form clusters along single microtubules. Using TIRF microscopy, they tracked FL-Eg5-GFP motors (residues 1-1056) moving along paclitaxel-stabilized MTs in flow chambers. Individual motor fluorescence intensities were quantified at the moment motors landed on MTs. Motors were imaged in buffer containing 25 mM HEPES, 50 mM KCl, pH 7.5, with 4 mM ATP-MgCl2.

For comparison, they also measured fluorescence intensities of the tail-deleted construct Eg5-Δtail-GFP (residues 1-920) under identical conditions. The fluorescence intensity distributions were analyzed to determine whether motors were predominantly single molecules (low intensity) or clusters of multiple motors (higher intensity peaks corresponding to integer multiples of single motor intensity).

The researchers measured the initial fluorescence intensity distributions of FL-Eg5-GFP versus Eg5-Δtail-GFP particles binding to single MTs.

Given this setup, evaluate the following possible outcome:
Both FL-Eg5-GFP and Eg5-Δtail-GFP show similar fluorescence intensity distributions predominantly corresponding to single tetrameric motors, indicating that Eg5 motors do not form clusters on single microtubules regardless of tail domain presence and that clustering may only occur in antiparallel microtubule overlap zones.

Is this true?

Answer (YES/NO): NO